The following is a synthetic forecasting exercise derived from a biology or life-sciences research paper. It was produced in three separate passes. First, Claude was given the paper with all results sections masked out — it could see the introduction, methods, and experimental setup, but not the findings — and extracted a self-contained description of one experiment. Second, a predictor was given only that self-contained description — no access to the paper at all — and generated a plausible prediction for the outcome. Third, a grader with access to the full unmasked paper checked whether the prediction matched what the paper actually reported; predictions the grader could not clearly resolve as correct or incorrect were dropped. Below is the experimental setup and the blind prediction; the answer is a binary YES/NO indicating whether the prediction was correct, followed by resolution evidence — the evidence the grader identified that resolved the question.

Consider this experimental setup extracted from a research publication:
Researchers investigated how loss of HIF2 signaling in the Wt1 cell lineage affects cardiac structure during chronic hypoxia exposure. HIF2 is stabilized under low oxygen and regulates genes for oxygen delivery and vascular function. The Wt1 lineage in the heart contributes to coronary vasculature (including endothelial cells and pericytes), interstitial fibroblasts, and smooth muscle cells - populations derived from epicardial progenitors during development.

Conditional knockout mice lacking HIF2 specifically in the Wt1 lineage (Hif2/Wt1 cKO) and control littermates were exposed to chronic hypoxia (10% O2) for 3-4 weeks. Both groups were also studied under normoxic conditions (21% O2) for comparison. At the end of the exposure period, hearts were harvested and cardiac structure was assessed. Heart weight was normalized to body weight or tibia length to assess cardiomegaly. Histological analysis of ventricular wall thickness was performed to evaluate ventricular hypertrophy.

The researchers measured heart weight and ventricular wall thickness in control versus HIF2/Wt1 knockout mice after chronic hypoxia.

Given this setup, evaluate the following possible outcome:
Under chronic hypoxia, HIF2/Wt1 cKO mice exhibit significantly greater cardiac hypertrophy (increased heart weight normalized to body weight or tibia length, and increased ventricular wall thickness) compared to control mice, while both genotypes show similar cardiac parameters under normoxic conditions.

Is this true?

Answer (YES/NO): YES